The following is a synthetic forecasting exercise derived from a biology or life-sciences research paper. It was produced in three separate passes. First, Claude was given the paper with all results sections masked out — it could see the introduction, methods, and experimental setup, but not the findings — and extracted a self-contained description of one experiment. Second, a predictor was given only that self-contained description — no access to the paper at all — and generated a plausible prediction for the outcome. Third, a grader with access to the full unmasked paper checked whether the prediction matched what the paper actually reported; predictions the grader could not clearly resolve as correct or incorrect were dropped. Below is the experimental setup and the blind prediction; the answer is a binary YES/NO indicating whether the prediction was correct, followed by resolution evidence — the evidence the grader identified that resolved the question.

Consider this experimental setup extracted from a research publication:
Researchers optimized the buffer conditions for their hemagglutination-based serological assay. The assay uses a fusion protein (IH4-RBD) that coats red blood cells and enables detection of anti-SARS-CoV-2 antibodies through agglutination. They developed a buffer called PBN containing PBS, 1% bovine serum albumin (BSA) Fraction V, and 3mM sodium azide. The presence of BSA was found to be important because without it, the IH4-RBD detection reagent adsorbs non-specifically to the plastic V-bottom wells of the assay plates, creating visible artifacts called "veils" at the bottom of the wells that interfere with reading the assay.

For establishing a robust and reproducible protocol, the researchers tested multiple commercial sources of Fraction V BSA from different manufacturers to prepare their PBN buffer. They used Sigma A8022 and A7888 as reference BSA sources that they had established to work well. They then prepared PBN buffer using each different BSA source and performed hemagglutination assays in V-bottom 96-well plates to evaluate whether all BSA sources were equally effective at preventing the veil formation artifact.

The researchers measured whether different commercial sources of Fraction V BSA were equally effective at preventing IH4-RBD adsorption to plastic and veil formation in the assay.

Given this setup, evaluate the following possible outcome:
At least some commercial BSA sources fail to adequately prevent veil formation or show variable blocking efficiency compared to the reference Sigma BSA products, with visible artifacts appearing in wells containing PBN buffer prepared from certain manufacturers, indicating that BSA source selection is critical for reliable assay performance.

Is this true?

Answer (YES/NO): YES